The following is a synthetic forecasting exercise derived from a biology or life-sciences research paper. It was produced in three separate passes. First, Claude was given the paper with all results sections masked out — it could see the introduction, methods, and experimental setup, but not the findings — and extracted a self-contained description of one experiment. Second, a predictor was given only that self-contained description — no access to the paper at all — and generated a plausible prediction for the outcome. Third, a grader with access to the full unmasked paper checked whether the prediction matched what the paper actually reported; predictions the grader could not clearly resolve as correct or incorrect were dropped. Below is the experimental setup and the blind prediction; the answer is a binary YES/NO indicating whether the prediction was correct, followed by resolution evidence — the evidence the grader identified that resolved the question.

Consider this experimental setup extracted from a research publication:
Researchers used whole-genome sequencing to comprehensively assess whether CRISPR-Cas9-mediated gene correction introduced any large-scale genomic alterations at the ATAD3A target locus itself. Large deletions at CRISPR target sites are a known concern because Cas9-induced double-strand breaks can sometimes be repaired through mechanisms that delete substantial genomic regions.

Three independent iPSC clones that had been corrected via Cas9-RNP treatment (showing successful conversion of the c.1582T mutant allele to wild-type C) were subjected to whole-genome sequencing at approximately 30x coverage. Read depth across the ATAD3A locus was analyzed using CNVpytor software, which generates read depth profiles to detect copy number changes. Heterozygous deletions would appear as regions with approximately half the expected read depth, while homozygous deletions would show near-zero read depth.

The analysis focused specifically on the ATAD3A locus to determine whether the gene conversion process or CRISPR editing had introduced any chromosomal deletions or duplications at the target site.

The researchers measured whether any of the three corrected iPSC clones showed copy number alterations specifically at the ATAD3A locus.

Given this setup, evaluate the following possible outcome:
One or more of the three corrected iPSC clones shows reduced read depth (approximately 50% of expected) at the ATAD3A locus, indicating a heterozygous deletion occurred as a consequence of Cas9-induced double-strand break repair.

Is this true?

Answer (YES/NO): NO